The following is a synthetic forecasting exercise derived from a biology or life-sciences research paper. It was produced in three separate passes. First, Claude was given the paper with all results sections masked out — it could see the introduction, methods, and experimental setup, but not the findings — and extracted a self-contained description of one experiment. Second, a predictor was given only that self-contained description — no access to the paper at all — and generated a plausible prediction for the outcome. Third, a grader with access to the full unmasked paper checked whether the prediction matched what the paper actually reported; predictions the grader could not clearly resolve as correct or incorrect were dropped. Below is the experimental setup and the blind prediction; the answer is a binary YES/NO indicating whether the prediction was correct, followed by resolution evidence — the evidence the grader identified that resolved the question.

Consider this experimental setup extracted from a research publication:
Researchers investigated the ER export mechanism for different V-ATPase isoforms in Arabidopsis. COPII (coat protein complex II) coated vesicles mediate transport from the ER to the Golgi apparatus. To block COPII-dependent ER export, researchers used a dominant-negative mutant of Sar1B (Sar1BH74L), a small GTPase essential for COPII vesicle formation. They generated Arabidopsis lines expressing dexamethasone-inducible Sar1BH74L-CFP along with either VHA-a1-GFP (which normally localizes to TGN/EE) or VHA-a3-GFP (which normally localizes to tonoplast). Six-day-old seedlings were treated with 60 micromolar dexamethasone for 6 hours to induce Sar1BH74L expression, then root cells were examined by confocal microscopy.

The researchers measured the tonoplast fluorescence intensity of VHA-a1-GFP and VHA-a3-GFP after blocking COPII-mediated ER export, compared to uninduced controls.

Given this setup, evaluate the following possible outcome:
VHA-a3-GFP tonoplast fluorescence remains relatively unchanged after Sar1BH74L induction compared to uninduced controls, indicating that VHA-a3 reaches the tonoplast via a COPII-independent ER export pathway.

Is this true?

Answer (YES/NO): YES